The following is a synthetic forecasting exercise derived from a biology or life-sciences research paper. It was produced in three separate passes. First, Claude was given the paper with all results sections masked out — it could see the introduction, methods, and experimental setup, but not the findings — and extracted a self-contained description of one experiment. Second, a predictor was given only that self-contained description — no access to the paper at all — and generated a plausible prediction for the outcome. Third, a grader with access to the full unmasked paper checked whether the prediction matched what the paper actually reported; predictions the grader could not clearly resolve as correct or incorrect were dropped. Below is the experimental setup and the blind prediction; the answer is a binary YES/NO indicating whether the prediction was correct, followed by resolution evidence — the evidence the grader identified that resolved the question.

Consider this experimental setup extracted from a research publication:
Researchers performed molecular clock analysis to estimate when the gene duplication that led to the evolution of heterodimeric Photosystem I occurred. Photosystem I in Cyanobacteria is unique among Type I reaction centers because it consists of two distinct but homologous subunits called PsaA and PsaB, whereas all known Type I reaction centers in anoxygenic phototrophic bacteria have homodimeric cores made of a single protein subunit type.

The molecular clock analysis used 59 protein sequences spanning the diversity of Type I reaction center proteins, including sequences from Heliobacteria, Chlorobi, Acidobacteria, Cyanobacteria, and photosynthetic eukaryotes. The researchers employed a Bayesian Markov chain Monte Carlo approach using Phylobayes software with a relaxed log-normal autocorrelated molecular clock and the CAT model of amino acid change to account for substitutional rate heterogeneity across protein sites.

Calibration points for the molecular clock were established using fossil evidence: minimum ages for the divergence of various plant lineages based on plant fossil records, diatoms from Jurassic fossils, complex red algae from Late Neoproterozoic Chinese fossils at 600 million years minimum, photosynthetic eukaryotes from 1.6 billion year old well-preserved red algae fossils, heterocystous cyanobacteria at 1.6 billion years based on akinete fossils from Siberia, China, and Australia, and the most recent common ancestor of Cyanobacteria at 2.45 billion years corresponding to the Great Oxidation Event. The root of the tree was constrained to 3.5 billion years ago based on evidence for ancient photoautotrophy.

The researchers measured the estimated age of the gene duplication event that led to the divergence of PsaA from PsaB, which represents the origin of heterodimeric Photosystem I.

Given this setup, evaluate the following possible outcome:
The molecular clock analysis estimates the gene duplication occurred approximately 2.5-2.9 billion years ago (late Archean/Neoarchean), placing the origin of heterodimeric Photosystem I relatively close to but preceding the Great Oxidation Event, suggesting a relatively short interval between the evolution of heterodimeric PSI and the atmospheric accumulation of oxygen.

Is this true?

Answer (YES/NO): NO